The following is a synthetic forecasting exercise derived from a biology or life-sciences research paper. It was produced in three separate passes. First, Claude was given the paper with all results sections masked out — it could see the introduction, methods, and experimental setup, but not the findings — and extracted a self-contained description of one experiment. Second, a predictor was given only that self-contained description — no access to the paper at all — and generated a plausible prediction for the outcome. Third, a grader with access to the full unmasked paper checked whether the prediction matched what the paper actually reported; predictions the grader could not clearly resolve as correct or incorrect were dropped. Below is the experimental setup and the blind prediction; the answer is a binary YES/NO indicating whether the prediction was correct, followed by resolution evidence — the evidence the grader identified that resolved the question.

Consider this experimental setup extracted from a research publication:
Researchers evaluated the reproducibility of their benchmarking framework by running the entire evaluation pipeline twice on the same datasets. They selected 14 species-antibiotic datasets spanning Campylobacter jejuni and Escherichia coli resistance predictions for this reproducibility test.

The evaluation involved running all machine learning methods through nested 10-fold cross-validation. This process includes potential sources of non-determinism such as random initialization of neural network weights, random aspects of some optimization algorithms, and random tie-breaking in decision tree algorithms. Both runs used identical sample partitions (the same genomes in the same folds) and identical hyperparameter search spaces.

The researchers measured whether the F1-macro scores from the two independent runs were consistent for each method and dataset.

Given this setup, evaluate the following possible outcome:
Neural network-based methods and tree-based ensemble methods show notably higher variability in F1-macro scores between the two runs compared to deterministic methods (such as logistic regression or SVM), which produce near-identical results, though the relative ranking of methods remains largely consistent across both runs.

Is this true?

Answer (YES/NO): NO